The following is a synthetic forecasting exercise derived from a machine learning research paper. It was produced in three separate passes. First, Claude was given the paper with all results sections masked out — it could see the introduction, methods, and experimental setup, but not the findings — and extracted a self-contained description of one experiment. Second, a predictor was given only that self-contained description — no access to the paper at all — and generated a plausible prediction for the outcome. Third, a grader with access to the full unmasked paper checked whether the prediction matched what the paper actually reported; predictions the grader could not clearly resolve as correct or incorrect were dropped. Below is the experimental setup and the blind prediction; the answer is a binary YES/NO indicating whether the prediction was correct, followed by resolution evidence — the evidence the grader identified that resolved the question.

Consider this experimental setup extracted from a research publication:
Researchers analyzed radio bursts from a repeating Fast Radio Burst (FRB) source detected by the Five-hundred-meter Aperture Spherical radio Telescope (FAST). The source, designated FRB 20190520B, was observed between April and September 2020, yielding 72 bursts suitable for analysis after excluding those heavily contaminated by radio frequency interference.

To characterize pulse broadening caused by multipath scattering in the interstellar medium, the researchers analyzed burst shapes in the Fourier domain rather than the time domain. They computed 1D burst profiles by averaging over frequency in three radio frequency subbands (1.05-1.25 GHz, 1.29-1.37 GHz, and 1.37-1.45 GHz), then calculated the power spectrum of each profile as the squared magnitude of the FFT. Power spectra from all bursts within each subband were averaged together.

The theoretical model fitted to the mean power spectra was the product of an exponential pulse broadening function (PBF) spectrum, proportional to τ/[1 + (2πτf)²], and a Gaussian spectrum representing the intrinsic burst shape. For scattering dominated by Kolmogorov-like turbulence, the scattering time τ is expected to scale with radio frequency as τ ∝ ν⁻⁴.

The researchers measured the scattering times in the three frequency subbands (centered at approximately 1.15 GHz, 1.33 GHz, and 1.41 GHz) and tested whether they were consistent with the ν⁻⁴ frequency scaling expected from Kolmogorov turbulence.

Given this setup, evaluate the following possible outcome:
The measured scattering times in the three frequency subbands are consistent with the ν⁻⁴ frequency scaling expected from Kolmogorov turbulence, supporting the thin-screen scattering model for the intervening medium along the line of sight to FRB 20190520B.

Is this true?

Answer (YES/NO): YES